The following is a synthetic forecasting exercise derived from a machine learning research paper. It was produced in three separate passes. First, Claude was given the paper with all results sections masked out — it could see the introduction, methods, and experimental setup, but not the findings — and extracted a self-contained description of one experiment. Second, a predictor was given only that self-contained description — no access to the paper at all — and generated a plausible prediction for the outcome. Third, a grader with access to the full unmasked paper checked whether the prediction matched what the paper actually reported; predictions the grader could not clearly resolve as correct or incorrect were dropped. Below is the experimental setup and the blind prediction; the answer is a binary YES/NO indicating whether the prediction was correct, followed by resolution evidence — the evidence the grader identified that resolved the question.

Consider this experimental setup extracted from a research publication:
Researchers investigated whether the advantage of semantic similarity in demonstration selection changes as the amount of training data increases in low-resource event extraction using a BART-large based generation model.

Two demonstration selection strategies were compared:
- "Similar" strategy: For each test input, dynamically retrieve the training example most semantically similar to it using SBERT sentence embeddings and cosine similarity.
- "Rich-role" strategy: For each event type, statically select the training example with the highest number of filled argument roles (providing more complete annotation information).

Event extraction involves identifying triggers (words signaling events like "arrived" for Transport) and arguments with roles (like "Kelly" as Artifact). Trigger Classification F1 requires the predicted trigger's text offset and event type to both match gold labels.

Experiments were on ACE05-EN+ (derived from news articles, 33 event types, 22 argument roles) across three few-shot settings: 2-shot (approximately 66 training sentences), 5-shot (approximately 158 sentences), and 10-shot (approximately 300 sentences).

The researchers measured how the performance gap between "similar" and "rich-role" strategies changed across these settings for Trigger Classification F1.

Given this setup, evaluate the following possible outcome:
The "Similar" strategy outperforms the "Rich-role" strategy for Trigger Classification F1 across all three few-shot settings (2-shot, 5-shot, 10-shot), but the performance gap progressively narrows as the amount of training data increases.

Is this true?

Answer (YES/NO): NO